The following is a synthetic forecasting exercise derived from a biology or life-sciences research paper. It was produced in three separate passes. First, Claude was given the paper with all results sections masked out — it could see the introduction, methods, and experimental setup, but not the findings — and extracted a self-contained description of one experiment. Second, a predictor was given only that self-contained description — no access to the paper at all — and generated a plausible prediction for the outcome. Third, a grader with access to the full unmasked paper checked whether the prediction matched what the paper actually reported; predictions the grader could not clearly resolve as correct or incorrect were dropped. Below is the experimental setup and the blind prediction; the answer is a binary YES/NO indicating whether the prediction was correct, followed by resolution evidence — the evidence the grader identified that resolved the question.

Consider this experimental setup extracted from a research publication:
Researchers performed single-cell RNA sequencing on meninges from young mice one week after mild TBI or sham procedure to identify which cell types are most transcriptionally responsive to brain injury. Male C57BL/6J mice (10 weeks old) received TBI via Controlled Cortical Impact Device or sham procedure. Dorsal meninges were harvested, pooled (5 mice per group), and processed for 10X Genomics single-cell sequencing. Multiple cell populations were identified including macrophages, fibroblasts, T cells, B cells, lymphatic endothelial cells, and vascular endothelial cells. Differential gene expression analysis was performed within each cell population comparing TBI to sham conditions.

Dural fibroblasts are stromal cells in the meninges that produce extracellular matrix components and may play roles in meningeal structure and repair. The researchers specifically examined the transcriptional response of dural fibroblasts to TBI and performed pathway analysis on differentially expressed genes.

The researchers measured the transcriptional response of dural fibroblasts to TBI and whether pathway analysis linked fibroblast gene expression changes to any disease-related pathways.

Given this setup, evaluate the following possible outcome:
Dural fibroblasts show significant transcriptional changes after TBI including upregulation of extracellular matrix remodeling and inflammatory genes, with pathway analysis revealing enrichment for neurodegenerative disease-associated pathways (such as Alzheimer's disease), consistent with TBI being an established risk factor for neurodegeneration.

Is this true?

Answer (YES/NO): YES